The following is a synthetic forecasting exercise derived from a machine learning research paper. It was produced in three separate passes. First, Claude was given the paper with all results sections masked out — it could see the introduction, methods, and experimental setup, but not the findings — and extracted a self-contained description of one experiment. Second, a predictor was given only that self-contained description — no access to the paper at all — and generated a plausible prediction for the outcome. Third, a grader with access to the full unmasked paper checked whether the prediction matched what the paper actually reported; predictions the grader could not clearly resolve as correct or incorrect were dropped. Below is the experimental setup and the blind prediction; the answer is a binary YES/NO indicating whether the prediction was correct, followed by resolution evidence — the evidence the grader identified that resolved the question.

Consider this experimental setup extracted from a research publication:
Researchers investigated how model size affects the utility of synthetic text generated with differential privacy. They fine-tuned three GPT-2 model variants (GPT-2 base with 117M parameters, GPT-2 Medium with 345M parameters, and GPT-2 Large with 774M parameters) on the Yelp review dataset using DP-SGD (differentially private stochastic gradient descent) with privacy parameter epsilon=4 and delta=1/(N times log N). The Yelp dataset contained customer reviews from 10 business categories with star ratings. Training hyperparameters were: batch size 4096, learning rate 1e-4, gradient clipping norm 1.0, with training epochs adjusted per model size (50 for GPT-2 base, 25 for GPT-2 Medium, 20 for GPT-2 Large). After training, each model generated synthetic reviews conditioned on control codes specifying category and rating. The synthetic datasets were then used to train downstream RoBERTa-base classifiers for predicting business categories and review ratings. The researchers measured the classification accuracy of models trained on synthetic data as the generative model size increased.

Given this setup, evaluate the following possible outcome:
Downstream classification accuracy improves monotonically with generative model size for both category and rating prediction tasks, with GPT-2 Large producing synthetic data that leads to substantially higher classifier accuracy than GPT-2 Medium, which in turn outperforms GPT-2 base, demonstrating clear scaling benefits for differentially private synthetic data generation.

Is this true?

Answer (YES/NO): NO